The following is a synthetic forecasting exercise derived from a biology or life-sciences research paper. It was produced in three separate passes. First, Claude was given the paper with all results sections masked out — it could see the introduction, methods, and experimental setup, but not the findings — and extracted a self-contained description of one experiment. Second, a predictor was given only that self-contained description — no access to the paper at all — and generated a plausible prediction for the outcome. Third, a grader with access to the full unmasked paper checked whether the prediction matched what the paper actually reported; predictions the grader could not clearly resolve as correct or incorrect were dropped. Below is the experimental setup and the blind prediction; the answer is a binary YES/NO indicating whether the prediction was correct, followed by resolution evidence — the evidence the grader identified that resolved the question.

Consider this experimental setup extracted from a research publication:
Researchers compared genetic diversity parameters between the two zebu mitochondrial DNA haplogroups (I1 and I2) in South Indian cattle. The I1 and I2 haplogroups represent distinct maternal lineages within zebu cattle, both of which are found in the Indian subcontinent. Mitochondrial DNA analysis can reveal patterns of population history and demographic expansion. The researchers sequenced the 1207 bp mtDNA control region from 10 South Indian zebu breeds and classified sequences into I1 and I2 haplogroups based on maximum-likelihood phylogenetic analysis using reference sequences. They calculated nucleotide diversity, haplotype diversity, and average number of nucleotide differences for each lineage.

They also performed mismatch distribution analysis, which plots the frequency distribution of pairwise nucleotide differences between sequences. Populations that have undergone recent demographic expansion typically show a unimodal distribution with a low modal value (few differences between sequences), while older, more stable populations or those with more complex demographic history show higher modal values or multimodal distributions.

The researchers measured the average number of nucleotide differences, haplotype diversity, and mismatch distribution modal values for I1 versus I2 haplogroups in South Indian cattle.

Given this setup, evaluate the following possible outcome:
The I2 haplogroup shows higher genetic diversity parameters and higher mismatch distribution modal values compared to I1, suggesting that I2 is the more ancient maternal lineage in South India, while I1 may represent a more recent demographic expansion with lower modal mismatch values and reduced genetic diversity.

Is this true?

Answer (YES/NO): YES